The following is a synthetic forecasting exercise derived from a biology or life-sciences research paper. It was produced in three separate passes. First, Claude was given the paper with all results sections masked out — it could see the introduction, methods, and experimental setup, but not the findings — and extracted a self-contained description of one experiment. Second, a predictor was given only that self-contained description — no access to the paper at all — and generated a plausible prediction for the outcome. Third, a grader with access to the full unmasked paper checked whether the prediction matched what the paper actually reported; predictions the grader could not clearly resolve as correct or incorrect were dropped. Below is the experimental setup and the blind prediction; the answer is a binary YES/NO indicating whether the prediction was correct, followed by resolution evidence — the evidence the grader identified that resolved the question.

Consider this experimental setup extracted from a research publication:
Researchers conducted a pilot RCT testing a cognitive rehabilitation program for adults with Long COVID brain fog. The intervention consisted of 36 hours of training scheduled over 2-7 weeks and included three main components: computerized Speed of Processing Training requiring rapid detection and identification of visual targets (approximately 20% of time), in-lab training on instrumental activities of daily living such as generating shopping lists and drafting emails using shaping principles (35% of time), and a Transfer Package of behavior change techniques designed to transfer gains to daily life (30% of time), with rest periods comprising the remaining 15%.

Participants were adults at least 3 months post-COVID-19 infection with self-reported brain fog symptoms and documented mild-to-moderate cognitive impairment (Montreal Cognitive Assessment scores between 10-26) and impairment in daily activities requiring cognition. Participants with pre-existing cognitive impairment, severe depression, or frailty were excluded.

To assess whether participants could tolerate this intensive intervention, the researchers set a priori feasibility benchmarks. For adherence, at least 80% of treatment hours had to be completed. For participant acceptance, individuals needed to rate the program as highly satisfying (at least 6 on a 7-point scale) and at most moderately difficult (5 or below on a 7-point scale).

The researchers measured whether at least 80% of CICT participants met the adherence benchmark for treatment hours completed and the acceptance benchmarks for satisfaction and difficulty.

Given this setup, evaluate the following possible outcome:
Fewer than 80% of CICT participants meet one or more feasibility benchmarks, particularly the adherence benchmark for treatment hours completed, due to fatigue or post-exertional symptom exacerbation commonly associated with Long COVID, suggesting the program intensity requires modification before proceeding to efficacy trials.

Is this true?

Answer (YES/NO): NO